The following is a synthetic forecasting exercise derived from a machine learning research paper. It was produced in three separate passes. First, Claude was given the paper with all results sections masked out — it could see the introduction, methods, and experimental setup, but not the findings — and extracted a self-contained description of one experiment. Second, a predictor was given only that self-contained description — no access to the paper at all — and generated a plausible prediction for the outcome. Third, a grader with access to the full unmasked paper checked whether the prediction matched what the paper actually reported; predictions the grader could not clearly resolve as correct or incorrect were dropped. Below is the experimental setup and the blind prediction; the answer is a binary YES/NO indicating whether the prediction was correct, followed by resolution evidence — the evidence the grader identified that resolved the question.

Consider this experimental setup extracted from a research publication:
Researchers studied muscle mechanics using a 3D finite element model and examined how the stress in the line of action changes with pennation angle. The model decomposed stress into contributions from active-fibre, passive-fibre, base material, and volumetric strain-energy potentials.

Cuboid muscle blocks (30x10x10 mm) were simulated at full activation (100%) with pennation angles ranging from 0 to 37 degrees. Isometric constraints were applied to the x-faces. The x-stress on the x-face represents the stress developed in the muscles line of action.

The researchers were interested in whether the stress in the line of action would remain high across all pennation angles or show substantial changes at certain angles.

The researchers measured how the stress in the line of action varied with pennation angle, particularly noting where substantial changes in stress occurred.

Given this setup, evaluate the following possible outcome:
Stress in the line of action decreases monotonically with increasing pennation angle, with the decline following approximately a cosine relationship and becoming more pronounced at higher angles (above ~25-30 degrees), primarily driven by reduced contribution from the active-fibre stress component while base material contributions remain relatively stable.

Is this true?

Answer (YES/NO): NO